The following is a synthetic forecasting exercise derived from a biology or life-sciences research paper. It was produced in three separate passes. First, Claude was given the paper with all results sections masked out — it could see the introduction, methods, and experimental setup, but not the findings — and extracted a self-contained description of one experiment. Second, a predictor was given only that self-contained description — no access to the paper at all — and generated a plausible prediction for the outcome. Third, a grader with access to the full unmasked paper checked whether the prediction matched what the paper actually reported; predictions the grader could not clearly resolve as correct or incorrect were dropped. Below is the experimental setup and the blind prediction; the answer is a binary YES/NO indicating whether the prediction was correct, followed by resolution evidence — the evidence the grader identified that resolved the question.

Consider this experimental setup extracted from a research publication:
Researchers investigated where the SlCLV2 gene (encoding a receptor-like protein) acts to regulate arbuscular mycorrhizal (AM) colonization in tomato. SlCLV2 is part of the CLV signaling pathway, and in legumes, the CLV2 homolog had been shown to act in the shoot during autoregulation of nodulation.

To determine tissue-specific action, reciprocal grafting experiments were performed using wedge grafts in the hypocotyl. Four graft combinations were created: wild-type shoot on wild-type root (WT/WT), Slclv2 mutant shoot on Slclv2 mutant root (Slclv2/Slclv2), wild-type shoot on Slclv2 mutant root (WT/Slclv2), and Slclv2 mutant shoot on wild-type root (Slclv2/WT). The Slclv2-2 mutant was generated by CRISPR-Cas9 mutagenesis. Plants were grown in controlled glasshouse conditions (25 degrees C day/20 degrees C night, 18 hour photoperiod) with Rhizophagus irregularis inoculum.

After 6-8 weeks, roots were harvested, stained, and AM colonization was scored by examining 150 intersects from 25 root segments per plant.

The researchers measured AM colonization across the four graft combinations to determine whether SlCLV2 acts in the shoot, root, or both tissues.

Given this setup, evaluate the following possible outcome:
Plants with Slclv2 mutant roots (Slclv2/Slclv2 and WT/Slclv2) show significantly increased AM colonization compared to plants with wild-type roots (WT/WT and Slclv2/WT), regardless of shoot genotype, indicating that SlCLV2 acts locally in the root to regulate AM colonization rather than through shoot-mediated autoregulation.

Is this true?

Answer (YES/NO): NO